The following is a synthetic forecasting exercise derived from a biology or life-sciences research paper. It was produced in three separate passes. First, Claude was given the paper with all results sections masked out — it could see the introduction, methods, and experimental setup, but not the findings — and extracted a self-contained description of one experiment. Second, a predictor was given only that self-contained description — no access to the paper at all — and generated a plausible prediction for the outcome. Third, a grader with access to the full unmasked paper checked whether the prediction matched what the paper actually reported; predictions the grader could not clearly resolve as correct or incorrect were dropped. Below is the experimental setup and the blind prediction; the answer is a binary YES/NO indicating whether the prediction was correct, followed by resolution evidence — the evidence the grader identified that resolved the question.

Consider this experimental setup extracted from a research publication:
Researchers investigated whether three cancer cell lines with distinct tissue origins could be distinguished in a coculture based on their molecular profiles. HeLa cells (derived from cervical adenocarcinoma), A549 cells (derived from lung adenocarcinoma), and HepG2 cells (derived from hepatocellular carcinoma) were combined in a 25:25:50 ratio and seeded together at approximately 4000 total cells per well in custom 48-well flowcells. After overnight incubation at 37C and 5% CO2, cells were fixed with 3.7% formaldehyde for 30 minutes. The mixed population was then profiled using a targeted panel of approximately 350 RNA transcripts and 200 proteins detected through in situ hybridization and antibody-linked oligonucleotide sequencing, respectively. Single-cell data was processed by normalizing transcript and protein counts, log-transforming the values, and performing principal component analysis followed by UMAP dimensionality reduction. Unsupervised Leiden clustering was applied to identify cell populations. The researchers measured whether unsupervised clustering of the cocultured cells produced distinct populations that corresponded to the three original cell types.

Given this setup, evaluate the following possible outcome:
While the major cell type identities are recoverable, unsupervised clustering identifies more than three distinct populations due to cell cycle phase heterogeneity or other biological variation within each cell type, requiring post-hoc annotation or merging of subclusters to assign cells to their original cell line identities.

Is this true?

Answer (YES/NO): NO